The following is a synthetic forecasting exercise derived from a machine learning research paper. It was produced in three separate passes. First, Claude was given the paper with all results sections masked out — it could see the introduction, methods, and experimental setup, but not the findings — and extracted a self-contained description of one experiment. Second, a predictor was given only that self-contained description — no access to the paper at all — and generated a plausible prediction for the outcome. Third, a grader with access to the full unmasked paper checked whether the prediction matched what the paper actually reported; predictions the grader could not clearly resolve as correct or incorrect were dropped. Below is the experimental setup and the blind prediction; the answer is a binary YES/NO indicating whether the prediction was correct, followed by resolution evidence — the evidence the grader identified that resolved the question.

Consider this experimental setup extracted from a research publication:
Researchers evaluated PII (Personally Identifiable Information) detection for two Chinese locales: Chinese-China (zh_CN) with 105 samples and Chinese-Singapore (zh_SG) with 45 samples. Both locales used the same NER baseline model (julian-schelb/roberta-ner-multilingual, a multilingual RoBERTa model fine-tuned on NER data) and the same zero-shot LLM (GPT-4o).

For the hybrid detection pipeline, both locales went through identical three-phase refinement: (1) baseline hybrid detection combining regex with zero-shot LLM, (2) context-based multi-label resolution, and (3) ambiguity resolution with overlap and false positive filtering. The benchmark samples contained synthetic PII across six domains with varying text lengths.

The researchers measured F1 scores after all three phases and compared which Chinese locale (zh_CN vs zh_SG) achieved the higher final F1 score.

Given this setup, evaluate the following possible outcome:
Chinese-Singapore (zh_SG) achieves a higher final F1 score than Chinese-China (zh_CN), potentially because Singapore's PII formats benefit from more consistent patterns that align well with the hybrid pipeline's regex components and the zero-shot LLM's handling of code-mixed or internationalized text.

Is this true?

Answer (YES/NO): YES